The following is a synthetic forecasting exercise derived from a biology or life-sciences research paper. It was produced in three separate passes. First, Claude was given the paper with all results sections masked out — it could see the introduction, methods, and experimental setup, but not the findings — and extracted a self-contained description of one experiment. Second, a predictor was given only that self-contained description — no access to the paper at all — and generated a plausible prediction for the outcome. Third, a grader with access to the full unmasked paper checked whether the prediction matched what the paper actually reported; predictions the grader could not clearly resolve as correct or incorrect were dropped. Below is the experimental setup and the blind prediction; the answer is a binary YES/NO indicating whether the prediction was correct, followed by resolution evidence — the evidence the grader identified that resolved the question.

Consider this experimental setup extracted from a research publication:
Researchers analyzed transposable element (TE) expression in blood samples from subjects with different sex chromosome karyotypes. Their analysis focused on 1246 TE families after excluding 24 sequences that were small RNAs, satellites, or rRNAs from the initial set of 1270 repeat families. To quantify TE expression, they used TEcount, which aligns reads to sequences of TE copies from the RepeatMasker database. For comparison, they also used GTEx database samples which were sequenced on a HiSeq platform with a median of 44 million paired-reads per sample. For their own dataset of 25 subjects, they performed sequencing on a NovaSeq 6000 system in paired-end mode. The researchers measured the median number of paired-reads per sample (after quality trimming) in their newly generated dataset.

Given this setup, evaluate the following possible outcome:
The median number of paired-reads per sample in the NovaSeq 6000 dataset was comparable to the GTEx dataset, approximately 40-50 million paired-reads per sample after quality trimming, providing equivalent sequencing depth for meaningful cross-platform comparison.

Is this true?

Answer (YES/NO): NO